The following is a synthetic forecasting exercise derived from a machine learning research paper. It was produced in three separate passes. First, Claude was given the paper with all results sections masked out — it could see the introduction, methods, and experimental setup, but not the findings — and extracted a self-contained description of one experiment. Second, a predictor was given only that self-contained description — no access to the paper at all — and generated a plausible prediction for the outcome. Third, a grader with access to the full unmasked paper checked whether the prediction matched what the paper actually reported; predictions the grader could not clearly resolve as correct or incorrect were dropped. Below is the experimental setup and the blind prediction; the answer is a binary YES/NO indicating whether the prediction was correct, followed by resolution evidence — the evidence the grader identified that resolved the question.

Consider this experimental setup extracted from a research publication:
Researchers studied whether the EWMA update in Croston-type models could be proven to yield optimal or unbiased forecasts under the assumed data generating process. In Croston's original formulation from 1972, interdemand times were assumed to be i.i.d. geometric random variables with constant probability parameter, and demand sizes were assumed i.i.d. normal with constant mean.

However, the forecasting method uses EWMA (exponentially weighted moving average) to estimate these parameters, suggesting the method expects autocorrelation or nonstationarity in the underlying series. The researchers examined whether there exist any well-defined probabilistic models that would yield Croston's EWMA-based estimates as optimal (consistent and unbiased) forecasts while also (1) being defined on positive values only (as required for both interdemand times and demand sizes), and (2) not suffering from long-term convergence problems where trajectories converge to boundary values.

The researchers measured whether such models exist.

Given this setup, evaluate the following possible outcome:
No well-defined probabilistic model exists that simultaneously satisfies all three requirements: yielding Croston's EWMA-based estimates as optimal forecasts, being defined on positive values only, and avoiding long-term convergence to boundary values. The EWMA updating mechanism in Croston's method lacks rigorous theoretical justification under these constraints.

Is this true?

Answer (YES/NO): YES